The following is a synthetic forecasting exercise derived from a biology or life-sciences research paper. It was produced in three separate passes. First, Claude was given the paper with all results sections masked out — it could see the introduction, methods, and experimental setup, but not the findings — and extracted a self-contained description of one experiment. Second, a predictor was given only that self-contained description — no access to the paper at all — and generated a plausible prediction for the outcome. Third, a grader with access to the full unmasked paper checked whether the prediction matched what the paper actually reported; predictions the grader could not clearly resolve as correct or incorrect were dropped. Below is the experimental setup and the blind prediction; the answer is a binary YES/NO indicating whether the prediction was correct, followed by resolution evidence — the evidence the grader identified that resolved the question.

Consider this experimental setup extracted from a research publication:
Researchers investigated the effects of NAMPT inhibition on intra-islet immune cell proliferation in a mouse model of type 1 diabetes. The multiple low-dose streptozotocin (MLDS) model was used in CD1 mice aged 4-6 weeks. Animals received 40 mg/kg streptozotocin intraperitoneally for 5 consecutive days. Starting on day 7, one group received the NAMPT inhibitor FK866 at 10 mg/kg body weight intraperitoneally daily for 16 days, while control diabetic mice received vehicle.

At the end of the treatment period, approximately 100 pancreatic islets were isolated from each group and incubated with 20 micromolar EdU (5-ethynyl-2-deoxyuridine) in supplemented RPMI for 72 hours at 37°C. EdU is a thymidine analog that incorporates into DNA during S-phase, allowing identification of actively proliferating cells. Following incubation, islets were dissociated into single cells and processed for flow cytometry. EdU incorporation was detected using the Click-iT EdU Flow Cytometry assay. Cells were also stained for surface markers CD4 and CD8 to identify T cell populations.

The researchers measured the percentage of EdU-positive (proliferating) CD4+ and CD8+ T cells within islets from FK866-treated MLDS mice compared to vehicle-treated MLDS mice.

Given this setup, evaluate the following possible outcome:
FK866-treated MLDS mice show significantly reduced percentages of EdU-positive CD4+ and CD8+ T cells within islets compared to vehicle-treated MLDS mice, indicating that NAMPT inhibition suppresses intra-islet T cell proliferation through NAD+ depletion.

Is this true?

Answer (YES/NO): NO